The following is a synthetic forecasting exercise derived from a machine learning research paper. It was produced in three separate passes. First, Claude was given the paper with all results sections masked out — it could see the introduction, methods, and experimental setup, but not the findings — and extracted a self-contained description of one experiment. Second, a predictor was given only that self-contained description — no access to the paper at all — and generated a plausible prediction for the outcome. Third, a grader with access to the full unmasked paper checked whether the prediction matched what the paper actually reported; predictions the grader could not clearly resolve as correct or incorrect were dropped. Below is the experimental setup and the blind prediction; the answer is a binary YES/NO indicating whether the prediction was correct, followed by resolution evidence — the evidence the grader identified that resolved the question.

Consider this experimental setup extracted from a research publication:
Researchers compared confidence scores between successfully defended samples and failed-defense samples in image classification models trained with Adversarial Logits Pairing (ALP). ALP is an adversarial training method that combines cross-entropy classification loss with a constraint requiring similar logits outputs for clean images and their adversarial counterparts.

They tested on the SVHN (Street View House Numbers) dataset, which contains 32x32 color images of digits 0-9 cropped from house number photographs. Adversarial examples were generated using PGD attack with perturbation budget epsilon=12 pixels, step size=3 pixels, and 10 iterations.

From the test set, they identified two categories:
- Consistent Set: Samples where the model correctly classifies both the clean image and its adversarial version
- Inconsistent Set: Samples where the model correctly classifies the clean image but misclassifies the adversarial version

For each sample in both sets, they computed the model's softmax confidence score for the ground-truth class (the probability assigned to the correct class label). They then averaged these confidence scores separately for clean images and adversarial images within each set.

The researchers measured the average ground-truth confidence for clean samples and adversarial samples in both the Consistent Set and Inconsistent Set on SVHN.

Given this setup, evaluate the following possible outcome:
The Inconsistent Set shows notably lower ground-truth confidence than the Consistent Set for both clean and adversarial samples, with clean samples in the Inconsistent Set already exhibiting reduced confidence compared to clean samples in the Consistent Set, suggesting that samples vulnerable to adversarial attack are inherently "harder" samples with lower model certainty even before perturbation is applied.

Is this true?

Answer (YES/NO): YES